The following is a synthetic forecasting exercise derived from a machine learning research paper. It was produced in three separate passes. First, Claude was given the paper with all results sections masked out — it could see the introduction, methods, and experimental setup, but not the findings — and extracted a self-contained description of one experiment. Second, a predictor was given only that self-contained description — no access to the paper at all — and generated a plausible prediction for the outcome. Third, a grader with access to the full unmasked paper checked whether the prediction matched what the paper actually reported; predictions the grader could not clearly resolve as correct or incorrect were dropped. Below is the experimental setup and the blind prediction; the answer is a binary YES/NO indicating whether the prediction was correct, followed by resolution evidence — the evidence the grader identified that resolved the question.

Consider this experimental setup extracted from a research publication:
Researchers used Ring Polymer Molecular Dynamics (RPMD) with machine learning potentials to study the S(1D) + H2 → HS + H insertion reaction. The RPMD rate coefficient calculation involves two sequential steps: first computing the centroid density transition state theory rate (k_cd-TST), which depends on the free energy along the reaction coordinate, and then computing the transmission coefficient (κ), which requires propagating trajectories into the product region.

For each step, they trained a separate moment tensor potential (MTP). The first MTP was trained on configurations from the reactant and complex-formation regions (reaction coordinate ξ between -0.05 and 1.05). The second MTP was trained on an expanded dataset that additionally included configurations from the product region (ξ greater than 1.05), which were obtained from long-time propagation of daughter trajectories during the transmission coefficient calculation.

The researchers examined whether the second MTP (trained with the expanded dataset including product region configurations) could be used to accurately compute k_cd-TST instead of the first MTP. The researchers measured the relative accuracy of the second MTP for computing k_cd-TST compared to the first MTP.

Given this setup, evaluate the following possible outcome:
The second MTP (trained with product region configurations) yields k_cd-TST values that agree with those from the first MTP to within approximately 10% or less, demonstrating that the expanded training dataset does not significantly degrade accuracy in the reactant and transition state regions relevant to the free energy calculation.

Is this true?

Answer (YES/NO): NO